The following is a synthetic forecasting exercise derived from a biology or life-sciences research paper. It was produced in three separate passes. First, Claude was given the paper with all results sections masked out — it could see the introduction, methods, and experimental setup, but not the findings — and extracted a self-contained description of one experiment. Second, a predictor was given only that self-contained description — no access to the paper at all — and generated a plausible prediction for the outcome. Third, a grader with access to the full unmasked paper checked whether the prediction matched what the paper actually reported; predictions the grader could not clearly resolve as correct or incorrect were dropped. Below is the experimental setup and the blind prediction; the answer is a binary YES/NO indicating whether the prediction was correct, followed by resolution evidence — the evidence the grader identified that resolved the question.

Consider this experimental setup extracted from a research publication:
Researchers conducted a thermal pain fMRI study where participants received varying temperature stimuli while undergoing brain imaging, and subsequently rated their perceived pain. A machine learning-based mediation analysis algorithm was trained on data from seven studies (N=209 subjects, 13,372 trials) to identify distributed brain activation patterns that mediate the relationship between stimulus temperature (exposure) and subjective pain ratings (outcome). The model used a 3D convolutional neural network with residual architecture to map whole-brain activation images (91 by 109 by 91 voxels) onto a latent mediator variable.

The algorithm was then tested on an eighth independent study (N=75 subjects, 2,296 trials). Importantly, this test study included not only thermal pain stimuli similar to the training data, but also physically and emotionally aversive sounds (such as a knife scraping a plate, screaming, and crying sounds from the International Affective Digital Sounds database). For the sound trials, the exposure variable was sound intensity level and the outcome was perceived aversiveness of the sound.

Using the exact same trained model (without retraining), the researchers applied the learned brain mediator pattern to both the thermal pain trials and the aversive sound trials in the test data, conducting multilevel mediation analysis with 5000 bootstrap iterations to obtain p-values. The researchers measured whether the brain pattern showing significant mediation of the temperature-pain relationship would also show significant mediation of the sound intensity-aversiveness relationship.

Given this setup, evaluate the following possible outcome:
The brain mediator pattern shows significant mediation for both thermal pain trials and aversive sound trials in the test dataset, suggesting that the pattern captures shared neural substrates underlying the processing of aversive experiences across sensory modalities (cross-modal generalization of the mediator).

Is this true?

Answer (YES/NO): NO